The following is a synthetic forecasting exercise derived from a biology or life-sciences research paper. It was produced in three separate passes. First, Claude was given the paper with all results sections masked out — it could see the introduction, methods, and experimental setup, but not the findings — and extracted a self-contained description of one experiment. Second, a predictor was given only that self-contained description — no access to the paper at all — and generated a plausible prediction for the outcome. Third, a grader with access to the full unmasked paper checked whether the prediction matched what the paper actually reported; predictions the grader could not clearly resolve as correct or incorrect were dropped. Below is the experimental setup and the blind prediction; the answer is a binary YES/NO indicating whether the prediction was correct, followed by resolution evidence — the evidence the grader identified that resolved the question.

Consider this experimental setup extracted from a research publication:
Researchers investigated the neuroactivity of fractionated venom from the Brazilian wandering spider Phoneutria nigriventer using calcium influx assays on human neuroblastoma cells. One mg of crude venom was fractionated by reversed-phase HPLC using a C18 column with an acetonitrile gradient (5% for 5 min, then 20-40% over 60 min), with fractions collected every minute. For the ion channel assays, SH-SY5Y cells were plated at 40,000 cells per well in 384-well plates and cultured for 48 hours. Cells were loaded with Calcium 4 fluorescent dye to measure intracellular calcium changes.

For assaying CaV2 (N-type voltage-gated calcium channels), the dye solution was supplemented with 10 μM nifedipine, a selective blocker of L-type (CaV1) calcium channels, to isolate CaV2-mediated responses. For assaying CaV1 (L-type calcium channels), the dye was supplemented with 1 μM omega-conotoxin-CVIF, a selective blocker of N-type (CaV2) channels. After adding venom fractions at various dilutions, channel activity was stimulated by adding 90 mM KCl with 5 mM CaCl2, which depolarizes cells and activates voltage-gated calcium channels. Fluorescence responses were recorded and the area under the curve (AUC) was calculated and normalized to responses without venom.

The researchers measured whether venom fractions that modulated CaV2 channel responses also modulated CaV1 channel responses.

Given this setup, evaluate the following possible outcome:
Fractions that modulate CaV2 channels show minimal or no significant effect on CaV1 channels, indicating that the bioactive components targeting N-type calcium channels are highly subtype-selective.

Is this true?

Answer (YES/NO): NO